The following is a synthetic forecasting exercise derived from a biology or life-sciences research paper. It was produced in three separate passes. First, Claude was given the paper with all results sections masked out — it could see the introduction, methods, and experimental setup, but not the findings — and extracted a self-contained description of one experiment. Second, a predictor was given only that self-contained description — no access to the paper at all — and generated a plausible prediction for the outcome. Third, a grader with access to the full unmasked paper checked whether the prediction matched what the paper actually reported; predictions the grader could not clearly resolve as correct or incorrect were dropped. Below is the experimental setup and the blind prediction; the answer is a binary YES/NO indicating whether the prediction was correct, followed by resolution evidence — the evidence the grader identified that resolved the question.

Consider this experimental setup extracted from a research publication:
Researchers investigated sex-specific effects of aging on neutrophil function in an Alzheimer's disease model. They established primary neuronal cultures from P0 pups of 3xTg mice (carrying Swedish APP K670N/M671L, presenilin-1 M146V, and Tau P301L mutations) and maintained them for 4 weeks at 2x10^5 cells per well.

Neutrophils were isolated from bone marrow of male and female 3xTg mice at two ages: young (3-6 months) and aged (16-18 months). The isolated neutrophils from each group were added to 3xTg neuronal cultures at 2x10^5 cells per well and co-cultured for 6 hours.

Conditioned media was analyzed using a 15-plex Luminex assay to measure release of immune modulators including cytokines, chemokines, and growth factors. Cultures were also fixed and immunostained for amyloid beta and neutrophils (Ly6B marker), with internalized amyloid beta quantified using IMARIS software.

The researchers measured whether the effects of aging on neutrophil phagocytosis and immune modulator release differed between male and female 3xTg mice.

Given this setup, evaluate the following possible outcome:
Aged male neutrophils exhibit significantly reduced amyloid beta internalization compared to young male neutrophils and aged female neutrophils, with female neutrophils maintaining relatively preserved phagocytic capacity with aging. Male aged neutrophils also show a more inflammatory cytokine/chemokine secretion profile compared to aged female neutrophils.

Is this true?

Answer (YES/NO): NO